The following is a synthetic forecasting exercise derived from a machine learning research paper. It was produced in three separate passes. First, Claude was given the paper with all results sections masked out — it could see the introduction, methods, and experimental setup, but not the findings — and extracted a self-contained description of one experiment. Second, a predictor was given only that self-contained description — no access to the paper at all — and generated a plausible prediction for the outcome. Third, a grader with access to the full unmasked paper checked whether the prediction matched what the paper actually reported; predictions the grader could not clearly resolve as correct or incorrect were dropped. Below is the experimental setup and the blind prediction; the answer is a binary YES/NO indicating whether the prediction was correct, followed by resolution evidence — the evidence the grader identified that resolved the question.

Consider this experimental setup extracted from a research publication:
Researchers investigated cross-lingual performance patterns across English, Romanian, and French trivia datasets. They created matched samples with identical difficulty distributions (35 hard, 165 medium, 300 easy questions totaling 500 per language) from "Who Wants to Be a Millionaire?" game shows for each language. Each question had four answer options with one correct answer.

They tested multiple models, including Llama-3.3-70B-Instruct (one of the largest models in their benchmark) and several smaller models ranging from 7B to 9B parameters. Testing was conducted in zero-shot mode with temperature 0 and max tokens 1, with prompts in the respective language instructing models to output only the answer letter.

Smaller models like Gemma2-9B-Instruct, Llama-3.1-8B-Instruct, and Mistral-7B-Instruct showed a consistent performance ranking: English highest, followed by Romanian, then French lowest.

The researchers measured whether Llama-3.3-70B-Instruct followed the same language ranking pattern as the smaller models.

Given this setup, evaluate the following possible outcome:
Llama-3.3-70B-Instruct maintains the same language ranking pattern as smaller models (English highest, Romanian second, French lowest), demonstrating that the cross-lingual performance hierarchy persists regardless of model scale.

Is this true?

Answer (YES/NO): NO